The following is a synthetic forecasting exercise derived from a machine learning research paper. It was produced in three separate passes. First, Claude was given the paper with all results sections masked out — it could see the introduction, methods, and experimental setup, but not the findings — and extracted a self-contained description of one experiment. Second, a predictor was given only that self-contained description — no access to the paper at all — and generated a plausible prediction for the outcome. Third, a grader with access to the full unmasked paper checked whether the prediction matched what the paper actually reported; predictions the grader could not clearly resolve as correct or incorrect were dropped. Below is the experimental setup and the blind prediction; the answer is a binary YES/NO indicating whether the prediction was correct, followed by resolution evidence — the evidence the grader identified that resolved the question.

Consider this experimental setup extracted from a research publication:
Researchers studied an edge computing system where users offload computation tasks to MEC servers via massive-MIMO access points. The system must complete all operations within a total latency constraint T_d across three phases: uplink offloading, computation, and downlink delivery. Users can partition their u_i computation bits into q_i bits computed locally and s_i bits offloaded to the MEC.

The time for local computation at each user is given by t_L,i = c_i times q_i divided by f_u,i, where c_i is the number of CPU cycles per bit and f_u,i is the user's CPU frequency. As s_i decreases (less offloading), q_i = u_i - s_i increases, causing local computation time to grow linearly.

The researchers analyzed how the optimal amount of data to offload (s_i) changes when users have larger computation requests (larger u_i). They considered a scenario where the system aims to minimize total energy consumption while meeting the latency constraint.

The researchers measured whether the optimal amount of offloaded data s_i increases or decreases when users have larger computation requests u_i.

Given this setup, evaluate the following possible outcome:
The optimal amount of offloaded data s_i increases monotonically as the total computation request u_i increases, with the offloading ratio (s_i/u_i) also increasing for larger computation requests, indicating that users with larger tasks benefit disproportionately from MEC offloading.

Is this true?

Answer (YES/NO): YES